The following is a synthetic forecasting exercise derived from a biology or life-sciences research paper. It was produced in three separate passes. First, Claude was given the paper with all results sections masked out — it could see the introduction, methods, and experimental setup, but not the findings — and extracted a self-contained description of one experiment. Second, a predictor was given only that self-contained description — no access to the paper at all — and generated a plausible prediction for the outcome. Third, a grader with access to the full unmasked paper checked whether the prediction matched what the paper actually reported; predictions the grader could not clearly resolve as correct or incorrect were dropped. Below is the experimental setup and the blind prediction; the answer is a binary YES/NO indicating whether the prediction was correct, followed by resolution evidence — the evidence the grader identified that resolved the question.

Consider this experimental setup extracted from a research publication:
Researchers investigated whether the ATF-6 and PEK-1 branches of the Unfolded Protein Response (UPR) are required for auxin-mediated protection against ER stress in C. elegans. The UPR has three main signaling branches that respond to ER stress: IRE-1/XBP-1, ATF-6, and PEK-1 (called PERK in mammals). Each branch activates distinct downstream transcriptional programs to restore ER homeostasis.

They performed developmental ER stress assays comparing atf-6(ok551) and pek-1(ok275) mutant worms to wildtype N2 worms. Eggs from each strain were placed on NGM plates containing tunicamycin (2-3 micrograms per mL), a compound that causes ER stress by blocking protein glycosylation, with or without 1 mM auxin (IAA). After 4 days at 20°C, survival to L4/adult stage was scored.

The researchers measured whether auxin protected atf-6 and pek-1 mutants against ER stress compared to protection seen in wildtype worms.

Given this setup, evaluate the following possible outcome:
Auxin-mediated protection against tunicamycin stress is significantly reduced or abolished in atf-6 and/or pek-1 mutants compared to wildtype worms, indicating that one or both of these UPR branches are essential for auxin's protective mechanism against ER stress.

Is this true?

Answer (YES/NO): NO